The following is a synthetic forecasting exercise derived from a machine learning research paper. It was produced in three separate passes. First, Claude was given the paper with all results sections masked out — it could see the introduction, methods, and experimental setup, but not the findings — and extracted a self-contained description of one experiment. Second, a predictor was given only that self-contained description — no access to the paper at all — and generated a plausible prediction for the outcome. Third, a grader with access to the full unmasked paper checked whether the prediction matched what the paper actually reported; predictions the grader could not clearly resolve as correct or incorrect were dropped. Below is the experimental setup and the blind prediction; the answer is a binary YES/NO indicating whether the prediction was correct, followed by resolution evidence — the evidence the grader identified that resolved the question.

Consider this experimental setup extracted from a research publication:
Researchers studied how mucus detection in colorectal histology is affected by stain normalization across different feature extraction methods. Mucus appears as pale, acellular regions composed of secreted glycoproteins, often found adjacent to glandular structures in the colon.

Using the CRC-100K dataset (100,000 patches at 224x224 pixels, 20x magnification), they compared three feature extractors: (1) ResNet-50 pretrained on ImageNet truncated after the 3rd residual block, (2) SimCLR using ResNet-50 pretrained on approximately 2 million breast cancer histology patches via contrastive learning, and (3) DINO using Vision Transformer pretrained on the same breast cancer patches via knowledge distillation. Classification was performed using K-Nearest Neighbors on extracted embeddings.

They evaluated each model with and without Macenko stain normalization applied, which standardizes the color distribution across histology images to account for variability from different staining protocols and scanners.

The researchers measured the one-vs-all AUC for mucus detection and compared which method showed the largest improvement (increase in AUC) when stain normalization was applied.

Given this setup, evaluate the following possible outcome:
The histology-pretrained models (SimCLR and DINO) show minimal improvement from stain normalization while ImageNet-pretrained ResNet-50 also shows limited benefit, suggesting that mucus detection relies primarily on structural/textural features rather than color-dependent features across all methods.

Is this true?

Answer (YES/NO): NO